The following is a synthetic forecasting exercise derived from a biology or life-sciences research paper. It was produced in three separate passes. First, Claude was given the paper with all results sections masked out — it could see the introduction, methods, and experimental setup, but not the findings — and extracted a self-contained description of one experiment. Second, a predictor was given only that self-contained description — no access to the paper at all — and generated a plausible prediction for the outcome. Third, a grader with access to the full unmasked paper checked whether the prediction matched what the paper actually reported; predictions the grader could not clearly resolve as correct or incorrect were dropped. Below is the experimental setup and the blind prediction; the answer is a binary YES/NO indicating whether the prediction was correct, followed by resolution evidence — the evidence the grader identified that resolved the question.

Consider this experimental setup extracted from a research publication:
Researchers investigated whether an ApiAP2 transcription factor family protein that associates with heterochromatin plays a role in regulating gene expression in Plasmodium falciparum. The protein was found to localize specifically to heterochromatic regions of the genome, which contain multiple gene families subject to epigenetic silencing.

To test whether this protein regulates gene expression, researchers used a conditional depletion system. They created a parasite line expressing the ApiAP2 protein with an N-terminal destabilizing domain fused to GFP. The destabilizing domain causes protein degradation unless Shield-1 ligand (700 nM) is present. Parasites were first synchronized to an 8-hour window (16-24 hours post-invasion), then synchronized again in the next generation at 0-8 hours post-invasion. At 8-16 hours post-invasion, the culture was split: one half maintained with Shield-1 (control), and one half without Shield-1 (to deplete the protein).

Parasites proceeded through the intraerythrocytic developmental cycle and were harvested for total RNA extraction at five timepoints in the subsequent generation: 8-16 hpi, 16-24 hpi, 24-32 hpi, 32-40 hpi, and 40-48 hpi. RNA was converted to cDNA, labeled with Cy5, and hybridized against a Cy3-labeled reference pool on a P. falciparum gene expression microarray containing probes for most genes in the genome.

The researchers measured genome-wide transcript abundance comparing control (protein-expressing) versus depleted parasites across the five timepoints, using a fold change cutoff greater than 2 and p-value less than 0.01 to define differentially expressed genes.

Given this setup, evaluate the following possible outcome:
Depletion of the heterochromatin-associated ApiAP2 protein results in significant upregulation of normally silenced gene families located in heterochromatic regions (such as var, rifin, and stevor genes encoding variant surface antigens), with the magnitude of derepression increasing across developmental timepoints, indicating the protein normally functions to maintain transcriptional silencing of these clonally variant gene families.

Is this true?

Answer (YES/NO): NO